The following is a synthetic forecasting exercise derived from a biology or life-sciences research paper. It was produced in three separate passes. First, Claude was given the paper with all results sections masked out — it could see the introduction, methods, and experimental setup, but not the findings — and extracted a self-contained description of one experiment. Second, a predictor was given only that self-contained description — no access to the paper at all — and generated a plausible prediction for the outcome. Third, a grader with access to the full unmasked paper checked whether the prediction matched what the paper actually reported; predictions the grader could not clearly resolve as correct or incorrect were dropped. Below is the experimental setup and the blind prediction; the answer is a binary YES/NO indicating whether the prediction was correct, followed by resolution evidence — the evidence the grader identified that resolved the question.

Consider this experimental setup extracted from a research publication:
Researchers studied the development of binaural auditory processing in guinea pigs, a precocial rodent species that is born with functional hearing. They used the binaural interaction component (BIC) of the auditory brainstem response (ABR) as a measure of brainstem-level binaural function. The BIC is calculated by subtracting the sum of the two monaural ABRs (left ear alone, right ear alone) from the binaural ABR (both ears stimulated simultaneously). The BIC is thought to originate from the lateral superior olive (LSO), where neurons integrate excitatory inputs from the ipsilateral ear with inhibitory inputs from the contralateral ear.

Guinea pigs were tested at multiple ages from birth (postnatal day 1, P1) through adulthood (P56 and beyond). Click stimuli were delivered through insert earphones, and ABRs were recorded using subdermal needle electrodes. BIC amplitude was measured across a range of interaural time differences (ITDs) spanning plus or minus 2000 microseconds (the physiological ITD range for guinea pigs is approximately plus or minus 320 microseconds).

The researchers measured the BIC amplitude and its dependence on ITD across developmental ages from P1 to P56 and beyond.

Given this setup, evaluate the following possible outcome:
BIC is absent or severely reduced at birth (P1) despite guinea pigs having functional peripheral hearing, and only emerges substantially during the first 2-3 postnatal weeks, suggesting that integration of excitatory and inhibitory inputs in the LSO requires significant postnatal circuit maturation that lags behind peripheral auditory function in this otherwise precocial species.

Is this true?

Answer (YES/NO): NO